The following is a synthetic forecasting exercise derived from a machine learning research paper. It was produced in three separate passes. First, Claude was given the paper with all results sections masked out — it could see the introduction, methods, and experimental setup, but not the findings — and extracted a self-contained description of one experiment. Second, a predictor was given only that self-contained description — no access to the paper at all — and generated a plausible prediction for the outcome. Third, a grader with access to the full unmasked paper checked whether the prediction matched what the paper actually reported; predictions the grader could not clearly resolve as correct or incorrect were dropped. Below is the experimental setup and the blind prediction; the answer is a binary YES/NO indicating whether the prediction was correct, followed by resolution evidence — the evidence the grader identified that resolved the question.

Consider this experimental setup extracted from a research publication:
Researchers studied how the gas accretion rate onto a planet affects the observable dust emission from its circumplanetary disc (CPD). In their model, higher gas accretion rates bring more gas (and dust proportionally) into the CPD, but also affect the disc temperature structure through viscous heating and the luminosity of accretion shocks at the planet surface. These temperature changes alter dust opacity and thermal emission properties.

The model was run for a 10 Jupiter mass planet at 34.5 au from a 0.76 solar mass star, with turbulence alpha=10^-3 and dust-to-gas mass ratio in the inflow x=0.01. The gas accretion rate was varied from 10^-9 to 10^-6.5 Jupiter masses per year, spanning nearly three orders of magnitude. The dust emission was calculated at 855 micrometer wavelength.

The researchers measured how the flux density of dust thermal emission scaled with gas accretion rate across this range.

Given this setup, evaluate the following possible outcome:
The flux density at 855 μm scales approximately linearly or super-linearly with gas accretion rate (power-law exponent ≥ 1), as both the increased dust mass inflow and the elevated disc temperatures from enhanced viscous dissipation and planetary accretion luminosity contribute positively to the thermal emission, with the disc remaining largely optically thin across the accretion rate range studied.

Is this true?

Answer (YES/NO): YES